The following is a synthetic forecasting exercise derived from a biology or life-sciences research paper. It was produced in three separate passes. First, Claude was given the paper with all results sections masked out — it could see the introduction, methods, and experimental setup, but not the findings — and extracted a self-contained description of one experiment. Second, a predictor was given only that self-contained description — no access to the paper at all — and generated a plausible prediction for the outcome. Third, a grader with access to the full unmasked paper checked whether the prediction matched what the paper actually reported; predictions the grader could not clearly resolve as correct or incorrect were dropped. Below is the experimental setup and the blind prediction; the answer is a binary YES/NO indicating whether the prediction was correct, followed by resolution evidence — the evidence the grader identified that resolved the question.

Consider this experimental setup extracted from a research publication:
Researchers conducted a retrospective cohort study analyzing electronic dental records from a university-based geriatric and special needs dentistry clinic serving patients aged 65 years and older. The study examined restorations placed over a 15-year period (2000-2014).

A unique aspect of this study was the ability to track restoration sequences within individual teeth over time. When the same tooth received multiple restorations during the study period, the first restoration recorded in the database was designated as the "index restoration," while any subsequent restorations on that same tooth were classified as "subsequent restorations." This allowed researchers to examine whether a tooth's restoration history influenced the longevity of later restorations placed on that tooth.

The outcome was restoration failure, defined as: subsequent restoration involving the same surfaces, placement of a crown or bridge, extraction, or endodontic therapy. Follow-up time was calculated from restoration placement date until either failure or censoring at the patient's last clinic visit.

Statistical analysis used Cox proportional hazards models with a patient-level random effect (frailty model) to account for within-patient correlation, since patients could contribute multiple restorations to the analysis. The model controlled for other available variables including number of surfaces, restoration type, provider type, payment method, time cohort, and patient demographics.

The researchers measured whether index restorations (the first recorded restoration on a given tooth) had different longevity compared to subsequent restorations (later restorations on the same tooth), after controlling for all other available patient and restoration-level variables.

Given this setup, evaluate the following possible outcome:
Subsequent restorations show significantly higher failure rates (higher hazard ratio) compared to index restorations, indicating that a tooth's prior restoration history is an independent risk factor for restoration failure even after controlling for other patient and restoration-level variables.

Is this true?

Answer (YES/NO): YES